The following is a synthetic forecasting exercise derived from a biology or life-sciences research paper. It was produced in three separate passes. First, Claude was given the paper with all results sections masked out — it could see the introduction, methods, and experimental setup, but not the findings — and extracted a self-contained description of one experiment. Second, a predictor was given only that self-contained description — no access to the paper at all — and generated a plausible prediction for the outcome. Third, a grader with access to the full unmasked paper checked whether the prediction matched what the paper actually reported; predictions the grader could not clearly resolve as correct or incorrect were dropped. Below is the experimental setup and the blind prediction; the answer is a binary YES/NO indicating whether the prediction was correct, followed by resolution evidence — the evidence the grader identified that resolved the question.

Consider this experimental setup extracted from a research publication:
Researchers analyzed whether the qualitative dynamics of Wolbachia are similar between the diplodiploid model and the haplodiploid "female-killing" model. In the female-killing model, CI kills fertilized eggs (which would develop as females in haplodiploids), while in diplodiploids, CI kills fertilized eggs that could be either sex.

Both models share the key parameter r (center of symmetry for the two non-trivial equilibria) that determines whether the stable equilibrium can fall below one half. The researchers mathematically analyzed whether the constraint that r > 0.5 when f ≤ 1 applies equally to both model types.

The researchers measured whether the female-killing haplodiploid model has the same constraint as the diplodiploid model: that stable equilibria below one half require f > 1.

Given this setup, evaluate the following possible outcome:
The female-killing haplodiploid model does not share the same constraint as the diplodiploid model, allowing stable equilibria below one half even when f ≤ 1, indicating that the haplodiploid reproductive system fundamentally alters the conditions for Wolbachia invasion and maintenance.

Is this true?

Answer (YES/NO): NO